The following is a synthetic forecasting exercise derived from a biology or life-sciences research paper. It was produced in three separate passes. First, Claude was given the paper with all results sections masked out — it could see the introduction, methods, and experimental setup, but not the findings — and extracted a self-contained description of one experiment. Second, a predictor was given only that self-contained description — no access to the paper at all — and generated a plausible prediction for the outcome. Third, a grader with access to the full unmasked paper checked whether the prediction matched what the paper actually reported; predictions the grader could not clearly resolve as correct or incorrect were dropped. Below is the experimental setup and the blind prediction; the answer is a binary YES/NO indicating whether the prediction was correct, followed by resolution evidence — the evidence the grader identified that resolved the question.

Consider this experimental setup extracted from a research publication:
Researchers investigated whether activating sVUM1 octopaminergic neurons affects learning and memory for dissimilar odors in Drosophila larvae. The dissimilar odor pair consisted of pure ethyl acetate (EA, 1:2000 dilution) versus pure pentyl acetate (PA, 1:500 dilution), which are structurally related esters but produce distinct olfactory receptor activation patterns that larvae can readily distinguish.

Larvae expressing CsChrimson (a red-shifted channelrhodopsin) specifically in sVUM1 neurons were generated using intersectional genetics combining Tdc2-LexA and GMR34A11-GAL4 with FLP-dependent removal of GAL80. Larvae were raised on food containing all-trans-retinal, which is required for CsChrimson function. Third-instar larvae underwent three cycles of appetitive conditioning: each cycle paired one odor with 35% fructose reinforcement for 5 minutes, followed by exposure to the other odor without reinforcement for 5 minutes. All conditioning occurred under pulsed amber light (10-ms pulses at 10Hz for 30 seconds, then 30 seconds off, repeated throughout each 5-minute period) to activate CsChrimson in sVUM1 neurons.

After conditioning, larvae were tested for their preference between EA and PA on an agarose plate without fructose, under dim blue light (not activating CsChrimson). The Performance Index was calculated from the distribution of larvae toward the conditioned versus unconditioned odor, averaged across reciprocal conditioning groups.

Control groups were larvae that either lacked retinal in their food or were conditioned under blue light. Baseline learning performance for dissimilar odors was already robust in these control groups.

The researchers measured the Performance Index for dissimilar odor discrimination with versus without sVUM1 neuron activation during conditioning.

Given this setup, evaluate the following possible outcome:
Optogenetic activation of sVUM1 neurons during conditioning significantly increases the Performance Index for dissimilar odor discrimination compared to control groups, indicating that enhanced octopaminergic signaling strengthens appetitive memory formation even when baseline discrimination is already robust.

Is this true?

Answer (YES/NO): NO